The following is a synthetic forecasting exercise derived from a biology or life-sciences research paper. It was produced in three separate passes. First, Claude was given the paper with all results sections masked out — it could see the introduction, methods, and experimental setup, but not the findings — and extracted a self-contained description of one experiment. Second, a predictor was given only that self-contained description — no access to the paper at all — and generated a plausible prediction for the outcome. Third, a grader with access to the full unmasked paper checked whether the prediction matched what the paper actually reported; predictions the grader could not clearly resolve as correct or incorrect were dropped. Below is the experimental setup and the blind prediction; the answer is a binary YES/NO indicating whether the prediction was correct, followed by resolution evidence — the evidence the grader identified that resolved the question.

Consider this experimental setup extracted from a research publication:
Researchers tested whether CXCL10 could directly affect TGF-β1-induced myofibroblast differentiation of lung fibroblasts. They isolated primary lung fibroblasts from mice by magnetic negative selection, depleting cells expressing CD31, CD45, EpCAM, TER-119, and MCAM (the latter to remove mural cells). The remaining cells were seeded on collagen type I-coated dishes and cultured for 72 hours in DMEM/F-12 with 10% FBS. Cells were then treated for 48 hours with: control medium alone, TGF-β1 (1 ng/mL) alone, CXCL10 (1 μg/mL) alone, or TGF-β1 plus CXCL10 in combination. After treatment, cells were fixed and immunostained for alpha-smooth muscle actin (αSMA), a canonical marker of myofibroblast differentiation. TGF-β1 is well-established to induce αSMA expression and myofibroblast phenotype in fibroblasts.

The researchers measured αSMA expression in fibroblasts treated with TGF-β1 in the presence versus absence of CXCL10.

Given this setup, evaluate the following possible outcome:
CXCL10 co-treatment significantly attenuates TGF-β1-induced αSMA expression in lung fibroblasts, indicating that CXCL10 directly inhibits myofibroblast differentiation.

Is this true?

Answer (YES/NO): NO